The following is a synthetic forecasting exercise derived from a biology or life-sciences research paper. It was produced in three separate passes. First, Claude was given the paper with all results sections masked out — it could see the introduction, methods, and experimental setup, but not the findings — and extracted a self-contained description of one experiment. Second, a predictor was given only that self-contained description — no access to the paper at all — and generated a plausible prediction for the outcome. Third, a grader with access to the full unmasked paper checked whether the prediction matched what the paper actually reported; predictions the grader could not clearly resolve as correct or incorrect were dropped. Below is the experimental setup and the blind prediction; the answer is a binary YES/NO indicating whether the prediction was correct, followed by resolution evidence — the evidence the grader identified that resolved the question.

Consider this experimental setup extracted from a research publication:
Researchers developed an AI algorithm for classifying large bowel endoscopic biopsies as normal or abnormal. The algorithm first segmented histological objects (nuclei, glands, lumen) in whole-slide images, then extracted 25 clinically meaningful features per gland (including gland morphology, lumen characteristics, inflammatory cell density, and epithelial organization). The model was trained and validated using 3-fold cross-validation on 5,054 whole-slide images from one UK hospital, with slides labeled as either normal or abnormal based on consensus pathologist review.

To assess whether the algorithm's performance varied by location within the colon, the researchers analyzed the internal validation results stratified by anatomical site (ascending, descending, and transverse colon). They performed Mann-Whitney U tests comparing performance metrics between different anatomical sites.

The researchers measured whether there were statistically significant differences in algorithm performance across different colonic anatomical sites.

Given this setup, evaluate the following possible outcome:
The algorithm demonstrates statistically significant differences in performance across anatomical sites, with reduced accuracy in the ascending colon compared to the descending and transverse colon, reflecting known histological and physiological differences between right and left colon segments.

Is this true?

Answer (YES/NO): NO